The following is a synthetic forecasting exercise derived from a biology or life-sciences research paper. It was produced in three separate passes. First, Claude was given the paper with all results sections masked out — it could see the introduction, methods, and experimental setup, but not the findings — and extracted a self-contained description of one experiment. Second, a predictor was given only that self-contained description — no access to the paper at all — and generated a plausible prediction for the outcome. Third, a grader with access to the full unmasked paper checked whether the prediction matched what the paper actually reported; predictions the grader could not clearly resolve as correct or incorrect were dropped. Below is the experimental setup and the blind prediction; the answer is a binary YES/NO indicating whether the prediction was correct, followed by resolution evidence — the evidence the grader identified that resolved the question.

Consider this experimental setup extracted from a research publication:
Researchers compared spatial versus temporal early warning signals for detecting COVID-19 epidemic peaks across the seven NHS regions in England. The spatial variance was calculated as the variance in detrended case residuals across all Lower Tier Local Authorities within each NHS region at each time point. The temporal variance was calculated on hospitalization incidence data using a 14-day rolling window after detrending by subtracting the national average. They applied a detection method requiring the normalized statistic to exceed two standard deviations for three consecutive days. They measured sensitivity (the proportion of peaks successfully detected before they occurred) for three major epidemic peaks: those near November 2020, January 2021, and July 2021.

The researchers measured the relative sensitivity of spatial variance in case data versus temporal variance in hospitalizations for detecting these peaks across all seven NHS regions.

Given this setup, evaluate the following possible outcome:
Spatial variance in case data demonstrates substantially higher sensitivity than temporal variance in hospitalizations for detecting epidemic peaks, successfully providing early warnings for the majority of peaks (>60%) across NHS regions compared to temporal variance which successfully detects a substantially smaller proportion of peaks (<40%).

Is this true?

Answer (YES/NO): NO